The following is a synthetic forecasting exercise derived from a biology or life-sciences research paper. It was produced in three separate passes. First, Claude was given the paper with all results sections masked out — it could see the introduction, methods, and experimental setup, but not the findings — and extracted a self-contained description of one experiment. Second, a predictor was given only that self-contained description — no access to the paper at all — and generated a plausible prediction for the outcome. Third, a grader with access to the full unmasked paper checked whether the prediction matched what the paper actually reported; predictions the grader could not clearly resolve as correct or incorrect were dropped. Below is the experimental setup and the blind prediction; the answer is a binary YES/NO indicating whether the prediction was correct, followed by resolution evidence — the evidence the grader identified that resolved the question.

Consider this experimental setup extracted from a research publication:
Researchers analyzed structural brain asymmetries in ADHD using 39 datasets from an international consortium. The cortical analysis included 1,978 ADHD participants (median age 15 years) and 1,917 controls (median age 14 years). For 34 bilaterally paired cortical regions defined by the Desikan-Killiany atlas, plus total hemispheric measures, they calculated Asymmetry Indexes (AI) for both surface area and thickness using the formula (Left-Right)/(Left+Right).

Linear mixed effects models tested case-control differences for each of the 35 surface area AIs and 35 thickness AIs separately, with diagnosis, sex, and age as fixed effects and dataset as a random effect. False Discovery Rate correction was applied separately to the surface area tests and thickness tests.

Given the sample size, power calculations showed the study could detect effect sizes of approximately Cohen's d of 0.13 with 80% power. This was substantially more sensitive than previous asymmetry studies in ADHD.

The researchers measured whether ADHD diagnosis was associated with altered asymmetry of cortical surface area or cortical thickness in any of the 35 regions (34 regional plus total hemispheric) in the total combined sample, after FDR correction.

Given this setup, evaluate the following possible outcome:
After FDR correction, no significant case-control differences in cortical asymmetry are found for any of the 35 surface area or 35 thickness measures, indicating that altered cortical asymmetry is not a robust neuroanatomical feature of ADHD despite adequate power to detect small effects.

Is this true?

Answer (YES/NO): YES